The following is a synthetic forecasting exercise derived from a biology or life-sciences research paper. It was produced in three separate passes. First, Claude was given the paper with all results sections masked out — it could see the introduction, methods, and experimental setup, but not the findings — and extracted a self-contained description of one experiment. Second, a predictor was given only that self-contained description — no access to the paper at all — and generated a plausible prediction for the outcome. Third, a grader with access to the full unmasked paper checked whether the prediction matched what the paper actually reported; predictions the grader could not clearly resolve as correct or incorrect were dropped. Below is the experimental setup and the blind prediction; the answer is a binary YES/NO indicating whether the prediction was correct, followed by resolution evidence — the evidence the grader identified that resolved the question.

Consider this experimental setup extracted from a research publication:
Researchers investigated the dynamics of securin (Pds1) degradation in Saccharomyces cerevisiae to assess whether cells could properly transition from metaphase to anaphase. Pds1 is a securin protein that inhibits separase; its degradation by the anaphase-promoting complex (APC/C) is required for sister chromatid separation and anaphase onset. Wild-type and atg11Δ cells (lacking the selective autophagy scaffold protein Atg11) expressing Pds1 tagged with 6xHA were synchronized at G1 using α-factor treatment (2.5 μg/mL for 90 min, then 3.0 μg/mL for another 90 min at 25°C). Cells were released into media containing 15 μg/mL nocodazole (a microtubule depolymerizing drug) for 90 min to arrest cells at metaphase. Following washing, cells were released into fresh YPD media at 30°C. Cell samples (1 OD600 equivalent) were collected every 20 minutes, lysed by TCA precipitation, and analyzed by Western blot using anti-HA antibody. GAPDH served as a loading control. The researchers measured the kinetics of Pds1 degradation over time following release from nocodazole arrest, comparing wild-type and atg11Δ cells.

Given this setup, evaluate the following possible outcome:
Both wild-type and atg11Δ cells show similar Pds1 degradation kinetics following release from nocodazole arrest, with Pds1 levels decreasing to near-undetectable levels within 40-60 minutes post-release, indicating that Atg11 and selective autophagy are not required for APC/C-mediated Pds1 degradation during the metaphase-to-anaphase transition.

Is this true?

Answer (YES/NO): NO